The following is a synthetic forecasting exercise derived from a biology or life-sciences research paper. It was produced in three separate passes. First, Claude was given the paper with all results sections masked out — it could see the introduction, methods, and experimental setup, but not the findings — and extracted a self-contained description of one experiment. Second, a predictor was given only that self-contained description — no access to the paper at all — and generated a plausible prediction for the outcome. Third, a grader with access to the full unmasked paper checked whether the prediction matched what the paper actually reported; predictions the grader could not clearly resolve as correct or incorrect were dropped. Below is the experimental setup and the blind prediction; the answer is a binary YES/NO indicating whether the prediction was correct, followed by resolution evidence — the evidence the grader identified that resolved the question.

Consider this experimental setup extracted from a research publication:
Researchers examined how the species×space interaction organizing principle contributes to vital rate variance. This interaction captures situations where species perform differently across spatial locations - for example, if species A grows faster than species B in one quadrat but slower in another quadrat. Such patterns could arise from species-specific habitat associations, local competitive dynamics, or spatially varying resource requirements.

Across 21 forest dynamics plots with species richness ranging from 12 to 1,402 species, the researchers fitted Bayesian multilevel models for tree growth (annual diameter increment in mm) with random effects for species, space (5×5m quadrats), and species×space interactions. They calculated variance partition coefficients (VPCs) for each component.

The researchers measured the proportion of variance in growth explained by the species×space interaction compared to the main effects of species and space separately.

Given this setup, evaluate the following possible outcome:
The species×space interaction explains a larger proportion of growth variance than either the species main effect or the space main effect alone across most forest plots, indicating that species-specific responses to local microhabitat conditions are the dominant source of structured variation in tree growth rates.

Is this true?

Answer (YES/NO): NO